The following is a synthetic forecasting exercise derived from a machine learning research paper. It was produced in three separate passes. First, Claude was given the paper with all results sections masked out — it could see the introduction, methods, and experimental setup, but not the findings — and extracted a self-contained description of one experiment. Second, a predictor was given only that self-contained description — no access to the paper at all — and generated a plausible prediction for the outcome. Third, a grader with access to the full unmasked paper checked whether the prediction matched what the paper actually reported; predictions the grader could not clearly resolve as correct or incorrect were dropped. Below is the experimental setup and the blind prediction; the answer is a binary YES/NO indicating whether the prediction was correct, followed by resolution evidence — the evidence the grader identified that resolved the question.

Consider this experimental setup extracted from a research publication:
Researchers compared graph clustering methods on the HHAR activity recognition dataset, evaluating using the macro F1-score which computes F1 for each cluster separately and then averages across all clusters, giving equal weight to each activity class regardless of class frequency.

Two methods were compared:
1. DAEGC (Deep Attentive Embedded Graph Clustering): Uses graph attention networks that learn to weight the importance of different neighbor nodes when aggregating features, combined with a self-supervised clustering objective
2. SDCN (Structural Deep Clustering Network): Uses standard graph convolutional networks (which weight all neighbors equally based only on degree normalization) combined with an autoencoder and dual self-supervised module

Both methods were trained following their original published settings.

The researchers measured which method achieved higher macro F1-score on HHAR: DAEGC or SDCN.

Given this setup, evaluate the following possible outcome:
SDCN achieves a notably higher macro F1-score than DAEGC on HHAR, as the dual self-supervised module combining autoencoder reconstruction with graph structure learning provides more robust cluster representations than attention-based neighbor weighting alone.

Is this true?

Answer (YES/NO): YES